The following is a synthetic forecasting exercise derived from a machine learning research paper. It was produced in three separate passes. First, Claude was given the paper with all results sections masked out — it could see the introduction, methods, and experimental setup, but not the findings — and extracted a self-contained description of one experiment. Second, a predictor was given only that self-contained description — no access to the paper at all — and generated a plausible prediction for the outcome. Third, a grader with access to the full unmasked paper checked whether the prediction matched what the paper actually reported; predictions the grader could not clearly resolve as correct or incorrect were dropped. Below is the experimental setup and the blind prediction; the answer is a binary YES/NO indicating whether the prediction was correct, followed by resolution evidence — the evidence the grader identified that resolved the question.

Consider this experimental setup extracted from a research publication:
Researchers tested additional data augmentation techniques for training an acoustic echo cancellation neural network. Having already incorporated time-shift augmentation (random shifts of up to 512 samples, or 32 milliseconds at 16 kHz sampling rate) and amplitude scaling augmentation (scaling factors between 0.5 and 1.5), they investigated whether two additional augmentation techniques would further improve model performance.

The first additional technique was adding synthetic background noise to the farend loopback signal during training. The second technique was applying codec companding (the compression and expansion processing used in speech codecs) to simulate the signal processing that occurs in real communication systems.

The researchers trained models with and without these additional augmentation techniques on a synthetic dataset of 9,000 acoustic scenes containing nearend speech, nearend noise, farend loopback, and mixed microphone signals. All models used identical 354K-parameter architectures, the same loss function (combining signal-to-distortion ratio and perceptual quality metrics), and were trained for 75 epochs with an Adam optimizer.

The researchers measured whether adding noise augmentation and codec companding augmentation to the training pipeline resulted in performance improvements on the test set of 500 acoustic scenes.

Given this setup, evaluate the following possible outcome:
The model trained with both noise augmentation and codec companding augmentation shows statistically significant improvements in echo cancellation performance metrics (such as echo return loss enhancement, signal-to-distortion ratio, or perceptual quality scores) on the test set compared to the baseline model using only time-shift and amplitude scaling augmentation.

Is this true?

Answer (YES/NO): NO